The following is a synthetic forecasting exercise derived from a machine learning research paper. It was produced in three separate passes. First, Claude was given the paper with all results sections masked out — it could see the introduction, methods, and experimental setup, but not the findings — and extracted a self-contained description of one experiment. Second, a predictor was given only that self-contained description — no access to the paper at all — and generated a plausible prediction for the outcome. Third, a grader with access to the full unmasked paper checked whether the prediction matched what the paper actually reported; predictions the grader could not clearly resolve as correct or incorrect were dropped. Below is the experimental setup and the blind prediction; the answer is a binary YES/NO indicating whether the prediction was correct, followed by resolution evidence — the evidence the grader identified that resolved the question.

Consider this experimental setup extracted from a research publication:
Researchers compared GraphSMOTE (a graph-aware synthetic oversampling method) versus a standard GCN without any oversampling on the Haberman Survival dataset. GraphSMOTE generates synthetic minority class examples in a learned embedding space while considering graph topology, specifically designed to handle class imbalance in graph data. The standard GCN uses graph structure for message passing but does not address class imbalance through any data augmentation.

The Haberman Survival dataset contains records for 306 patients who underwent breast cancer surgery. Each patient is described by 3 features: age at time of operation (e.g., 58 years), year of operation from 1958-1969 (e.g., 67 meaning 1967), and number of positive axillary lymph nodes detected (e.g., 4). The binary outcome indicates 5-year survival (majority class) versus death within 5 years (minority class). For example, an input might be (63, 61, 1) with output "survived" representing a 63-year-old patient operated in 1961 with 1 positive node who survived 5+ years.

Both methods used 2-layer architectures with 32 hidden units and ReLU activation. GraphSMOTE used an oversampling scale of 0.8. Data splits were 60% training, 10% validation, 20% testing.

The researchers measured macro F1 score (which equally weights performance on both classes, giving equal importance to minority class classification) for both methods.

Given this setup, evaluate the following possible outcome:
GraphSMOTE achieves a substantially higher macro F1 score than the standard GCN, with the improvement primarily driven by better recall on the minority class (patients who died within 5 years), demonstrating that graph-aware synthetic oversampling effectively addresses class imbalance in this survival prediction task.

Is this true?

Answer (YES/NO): NO